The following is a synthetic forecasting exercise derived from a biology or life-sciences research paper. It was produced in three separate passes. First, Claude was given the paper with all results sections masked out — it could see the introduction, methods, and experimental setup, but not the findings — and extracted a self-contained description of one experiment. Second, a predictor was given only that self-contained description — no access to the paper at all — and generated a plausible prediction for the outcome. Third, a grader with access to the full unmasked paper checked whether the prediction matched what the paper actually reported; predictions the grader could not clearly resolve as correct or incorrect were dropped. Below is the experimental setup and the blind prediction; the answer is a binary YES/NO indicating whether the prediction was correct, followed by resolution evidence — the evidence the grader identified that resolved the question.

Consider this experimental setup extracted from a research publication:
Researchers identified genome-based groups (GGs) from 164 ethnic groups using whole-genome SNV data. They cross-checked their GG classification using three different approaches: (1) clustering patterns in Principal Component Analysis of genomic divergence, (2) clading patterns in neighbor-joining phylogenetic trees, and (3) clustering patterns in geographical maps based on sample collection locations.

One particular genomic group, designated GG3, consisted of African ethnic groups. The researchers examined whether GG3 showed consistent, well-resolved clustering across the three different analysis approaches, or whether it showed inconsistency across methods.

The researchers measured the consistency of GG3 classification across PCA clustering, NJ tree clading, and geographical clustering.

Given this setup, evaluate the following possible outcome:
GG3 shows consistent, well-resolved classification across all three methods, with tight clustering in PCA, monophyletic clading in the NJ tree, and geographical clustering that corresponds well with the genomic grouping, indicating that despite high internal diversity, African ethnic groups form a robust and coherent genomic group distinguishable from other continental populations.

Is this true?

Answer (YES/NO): NO